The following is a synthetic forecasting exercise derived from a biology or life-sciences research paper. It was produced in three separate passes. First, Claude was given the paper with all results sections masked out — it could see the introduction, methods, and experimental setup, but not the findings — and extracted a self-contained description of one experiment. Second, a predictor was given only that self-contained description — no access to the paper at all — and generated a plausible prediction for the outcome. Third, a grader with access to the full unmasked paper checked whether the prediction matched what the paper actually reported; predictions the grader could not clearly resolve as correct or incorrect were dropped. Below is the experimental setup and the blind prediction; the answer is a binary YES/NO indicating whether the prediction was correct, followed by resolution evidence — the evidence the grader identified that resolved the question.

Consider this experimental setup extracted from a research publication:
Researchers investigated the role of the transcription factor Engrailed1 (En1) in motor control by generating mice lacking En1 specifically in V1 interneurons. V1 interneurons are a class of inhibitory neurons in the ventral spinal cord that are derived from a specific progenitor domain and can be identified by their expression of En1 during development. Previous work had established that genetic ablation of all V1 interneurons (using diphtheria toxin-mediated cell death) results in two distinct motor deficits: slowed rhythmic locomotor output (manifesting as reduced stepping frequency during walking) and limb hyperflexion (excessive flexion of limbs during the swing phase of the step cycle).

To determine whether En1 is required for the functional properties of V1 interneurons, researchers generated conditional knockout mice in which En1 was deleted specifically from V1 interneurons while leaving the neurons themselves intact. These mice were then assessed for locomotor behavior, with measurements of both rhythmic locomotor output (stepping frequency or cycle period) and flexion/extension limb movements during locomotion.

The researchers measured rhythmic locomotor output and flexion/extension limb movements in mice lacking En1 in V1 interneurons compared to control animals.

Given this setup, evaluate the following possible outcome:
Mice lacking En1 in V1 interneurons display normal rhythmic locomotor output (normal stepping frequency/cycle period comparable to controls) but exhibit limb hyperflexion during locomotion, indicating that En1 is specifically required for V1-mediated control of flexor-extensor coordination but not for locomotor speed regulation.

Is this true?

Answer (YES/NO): NO